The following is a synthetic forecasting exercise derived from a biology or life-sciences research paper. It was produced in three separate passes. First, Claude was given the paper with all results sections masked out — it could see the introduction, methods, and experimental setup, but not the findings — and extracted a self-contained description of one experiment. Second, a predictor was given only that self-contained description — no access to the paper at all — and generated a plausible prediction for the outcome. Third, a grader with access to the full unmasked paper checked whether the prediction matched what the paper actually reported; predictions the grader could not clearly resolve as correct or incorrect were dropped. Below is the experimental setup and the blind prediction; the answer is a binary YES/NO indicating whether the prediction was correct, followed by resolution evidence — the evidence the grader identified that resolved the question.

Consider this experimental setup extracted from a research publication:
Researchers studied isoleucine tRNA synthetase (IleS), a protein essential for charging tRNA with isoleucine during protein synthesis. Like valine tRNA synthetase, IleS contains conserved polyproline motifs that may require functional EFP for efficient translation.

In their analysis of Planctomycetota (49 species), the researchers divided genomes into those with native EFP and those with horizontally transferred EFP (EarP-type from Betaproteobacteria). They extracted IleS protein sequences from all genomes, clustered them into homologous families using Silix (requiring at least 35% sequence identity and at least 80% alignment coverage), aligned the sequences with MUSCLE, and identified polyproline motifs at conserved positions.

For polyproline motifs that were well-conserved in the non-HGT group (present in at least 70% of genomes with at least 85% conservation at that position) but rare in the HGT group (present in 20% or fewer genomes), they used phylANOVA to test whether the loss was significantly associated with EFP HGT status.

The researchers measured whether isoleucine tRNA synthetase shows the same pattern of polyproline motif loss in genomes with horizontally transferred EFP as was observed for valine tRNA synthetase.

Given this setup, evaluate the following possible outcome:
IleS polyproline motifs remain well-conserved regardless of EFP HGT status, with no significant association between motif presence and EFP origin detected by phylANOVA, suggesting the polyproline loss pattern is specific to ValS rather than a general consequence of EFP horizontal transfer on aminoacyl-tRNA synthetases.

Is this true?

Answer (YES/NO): NO